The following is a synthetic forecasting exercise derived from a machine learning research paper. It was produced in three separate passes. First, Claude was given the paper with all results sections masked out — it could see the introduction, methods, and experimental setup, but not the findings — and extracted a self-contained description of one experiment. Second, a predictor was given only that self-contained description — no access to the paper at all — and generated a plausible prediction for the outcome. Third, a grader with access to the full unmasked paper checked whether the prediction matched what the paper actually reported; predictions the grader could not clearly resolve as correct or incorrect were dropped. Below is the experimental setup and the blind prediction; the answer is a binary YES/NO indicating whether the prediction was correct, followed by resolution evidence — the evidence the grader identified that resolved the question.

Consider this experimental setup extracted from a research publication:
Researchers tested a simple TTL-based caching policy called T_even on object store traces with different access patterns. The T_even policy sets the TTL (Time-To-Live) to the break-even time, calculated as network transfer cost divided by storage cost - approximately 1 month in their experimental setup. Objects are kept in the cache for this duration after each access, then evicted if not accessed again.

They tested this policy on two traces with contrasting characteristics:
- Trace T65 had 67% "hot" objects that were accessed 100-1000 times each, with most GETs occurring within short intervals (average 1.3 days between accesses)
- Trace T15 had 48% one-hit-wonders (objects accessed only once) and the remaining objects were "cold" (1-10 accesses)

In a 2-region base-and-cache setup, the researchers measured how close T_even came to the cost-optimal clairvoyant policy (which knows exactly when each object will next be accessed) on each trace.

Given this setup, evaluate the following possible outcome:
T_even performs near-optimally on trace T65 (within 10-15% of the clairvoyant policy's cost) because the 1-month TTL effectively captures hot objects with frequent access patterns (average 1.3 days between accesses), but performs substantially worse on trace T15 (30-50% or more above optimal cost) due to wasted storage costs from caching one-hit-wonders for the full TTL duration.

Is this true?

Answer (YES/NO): YES